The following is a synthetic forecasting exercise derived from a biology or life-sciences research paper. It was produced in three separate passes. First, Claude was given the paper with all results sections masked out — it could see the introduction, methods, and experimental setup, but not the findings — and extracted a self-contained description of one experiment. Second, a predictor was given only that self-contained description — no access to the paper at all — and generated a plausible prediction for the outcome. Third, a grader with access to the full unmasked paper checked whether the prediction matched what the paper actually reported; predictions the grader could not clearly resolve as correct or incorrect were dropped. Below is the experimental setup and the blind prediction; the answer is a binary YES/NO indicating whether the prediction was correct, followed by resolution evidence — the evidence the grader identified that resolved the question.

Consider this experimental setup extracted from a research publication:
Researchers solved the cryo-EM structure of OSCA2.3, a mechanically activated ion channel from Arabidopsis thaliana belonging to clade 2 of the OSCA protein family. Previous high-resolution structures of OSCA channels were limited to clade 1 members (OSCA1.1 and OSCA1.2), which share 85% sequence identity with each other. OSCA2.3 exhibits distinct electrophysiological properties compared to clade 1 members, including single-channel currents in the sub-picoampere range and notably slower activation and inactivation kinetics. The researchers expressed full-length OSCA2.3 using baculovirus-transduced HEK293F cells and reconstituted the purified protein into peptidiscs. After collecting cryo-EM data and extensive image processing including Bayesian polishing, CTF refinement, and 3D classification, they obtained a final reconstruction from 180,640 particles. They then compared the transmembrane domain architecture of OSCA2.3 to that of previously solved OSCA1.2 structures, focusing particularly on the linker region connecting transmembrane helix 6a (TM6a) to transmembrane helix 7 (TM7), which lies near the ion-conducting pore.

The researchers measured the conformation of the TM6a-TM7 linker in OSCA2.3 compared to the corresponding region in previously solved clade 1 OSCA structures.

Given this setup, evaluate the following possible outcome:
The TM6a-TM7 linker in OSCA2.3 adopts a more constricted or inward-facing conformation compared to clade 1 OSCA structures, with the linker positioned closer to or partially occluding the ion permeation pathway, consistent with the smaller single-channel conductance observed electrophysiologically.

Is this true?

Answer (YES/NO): NO